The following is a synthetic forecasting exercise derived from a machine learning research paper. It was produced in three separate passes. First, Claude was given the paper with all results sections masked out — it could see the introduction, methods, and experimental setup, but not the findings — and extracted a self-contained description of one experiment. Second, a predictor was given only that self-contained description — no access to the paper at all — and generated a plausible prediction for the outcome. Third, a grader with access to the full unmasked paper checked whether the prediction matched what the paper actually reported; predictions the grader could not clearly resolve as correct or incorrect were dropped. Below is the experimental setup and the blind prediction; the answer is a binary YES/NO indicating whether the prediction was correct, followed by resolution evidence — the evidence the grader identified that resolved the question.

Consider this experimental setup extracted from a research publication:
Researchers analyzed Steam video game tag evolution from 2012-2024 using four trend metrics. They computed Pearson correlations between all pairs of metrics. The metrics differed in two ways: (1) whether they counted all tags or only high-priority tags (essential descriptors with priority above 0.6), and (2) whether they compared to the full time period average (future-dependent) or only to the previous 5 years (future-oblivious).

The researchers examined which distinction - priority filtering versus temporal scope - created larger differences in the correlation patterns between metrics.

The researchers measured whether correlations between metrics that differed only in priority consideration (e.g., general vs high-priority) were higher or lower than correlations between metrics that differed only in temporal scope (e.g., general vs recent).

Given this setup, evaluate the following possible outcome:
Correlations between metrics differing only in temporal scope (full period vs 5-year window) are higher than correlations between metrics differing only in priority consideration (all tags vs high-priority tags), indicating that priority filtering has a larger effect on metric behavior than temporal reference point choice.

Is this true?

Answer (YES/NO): NO